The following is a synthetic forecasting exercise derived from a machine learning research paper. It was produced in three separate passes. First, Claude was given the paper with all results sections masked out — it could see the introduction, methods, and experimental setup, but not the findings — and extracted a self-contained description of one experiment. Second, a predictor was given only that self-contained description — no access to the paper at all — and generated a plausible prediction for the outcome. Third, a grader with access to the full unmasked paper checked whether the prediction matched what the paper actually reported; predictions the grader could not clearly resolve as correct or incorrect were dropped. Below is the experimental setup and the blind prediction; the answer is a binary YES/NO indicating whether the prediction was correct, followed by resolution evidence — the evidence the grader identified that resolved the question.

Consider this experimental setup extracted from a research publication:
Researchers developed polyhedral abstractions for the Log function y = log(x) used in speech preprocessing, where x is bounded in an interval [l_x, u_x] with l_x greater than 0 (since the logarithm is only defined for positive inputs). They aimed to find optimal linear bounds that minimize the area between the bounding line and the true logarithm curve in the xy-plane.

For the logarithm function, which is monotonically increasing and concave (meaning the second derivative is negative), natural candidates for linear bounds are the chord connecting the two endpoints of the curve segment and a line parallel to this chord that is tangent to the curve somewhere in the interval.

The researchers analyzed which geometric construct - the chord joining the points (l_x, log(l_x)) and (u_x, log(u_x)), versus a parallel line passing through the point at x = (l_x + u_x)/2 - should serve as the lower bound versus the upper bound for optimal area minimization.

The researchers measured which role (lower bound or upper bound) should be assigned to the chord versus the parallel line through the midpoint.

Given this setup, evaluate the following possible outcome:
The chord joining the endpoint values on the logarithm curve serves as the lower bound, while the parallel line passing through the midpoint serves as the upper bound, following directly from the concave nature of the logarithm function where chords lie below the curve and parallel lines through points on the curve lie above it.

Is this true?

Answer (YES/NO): YES